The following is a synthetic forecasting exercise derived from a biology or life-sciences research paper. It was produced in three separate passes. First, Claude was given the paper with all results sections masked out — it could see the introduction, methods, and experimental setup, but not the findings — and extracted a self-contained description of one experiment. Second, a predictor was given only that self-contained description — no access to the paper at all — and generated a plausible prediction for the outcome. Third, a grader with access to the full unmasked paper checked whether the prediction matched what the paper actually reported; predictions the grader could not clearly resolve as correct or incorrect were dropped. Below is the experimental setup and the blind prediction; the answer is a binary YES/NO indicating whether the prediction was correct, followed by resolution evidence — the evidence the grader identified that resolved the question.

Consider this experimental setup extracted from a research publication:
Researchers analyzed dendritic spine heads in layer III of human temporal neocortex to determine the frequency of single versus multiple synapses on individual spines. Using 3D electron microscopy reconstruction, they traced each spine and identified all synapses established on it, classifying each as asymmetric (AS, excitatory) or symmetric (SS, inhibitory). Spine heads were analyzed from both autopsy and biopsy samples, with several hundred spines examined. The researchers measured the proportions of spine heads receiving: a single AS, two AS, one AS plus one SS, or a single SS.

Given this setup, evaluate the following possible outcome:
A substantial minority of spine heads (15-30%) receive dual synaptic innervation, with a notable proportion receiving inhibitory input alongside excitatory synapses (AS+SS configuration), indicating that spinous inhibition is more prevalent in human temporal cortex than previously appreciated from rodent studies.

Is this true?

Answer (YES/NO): NO